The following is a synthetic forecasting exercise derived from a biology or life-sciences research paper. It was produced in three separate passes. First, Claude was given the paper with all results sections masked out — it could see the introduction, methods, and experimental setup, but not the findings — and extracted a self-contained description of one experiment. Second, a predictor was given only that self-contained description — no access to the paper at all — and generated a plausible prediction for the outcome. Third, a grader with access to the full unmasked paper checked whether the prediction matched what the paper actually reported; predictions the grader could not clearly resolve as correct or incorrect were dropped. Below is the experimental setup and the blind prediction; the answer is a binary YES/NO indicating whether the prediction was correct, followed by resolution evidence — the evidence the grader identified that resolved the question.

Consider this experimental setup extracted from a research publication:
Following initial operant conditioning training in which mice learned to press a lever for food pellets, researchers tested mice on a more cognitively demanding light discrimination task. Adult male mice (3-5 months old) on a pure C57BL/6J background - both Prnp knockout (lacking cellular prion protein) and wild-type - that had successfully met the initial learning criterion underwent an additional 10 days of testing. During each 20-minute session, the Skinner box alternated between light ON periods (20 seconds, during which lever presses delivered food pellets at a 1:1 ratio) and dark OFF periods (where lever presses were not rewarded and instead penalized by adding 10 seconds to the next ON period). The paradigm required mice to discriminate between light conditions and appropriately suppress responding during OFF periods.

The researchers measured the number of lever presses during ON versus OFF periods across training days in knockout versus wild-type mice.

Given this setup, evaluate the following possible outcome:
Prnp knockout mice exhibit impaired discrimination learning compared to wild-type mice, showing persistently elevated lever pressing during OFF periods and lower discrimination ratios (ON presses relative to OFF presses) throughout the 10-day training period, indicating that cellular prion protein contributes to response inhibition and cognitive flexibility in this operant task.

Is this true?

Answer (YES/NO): YES